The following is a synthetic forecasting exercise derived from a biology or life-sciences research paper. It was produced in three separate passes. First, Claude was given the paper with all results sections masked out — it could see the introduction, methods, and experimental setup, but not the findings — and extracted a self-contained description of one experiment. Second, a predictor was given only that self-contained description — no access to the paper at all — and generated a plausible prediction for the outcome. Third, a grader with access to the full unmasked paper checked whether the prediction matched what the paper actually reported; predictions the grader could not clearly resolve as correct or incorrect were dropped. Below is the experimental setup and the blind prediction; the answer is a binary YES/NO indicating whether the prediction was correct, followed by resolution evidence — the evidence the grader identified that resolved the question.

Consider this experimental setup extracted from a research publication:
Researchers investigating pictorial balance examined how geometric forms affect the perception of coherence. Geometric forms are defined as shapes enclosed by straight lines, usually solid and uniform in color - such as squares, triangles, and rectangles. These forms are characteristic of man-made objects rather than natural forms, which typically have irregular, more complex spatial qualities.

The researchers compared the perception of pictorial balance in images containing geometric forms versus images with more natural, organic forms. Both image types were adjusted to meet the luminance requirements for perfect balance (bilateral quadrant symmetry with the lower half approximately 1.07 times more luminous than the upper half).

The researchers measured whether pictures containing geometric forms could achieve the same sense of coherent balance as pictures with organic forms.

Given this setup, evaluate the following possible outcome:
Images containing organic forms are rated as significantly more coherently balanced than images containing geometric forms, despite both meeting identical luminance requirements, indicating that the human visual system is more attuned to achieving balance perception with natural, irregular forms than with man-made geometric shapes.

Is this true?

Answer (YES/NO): YES